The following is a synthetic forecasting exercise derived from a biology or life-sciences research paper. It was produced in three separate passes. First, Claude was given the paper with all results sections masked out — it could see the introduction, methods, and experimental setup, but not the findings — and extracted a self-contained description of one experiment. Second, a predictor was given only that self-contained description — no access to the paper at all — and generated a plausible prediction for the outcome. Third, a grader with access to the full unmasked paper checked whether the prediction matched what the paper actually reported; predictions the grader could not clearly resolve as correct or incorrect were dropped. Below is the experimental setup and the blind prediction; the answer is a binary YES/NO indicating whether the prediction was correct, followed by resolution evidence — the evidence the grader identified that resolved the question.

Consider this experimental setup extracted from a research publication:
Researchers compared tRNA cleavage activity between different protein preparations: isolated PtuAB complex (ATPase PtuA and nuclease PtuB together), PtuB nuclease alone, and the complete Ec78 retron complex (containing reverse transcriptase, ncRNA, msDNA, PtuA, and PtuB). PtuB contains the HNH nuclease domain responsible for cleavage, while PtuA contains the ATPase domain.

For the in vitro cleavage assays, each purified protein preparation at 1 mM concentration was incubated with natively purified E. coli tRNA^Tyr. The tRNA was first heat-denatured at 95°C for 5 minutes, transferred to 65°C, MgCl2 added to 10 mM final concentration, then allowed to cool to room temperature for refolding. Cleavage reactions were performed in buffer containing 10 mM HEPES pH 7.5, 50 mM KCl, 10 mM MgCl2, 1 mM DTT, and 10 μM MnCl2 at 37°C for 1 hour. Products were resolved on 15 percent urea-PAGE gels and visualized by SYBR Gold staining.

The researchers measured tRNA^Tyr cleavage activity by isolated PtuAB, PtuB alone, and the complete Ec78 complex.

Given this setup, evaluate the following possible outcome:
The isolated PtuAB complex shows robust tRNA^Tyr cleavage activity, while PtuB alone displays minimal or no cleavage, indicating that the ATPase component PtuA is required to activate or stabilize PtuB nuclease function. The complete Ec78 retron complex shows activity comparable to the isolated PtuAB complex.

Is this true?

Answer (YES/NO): NO